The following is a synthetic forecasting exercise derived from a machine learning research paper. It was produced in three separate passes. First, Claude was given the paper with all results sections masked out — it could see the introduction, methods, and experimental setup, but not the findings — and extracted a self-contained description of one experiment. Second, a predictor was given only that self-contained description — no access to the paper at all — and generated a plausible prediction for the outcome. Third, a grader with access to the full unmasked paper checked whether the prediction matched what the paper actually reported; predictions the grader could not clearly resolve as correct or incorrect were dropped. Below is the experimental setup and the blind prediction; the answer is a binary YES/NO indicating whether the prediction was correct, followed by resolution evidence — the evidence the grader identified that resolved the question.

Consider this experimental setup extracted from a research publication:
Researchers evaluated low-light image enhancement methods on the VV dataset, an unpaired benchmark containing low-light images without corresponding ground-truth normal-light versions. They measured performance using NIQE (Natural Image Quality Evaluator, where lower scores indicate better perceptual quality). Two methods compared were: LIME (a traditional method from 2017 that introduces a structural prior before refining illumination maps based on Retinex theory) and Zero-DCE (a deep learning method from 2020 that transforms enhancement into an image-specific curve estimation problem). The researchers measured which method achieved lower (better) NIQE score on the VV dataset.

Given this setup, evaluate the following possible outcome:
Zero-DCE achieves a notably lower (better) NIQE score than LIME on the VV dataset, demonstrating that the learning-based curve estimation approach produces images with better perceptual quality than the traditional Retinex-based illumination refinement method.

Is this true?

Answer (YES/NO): NO